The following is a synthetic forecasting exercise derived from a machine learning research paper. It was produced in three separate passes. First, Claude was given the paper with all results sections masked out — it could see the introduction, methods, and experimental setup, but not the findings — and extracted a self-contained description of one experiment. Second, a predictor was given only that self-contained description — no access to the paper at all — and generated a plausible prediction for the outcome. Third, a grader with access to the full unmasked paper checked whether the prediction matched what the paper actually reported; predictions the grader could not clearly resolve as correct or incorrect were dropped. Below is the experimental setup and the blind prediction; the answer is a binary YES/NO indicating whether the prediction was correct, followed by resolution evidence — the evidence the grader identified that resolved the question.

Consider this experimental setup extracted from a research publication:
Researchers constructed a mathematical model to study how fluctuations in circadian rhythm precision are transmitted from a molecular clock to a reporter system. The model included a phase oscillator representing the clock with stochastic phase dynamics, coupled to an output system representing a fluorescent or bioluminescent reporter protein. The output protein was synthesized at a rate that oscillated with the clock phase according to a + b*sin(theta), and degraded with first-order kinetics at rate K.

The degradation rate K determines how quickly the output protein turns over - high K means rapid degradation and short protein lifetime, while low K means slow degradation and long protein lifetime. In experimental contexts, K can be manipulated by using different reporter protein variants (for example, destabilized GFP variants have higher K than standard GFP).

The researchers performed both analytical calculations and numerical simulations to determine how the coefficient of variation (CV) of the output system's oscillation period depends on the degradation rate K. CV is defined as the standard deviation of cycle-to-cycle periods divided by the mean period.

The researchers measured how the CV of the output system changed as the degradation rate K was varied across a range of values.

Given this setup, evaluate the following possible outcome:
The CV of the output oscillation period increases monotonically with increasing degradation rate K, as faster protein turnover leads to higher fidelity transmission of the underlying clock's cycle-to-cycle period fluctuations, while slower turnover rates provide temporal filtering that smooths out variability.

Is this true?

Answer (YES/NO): NO